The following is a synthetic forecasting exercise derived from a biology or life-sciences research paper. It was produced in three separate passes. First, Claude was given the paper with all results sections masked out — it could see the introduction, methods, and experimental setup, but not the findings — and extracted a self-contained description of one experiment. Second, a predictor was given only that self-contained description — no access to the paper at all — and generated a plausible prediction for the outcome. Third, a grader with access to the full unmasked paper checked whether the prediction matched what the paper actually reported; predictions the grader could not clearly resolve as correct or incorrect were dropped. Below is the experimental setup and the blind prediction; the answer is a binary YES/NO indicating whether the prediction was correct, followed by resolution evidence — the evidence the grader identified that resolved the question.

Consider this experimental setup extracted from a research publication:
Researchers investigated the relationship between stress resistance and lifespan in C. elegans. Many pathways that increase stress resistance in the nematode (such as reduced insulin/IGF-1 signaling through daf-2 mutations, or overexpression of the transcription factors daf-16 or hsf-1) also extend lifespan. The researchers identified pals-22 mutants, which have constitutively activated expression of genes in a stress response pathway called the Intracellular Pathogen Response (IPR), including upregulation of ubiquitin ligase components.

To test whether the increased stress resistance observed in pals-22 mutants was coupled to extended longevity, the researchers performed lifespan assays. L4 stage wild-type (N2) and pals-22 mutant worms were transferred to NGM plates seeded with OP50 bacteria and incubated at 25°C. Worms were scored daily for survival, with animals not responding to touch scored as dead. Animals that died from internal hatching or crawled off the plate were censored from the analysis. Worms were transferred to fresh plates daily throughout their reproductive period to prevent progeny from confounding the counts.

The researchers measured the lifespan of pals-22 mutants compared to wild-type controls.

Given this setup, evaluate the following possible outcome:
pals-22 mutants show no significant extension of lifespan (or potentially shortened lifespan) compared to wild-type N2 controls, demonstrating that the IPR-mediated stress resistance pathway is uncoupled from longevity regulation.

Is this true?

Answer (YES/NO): YES